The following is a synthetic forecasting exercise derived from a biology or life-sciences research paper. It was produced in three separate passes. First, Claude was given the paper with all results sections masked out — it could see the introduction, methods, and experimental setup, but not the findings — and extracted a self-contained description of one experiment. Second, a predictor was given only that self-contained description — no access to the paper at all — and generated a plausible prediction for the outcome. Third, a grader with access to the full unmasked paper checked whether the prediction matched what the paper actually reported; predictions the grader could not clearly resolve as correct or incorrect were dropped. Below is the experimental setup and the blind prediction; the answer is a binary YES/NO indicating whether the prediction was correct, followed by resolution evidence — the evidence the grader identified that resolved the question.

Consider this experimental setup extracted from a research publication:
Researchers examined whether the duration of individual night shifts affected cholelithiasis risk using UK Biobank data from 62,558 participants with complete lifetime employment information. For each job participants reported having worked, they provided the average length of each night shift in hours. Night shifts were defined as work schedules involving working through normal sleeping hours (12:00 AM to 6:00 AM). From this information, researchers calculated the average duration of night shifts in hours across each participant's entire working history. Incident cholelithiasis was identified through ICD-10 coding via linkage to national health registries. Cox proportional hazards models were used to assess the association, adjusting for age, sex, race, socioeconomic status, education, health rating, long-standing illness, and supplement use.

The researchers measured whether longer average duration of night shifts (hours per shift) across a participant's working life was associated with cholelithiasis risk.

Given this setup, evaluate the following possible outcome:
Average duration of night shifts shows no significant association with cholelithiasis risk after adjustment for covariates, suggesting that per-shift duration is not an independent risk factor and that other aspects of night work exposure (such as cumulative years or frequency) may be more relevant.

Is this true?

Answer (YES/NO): NO